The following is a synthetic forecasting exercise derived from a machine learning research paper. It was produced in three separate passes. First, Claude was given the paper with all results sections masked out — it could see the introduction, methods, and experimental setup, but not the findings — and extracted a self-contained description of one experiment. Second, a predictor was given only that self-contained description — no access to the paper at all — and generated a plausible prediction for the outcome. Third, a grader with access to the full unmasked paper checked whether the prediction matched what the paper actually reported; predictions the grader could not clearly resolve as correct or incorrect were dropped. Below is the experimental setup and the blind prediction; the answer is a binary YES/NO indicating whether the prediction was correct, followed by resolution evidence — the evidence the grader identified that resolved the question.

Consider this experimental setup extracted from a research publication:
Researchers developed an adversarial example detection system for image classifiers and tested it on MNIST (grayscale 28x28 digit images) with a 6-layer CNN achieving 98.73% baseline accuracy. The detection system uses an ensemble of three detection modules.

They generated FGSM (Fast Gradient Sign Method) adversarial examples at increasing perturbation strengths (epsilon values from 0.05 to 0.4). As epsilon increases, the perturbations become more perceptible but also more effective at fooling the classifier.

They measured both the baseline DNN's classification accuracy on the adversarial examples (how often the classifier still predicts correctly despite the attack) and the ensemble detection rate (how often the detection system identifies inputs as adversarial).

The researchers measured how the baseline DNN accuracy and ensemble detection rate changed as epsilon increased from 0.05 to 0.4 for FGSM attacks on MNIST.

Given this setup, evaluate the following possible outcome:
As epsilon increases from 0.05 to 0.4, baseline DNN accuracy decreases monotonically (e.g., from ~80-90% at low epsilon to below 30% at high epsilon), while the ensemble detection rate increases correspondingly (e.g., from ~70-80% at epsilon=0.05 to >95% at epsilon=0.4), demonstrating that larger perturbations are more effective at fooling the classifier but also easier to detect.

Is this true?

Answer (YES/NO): NO